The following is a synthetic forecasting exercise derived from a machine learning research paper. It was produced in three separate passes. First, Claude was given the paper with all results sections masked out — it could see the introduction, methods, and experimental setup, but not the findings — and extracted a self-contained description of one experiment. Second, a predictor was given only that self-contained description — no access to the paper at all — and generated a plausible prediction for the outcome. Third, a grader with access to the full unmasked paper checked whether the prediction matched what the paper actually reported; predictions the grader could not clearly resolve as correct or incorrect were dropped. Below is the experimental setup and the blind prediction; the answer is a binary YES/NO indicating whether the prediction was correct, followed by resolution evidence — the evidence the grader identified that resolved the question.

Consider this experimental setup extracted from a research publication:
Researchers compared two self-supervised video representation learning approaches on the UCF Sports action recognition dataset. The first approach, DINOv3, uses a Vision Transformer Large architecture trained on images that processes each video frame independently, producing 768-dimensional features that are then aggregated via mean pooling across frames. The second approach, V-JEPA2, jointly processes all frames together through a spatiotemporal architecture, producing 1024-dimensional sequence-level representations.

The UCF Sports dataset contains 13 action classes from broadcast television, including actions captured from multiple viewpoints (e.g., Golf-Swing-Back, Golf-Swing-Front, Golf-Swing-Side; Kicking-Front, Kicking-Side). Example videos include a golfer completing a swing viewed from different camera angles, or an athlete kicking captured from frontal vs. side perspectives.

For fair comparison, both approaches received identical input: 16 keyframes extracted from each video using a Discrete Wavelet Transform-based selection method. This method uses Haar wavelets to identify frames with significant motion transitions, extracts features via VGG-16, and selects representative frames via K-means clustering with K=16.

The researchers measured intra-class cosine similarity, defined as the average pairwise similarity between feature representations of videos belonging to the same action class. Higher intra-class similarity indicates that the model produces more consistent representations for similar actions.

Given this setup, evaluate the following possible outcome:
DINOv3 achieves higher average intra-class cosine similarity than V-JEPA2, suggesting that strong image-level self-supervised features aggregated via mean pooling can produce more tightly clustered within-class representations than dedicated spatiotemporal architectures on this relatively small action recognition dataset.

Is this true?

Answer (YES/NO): NO